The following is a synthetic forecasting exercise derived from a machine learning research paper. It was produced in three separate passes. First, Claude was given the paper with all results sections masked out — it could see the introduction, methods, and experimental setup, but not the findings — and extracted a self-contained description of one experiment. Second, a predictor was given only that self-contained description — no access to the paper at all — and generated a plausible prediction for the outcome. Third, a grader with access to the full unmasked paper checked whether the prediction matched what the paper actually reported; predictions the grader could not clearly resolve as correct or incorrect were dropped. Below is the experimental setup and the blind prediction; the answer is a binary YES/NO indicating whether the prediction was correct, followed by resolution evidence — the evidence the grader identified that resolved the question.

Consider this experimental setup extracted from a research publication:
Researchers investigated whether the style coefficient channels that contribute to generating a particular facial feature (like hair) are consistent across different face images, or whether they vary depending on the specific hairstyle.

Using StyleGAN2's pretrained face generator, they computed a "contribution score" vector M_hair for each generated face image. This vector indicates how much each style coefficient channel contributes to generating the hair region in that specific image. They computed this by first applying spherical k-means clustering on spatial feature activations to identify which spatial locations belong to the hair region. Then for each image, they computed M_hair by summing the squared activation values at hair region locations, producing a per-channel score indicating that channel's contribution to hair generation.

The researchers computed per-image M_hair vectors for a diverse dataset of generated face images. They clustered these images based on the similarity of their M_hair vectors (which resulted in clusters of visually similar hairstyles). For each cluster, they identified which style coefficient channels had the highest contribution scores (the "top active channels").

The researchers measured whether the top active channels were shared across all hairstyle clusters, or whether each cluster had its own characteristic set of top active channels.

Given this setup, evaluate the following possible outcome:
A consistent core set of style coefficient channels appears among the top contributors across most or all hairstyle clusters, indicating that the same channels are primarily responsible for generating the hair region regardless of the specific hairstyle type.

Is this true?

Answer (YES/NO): NO